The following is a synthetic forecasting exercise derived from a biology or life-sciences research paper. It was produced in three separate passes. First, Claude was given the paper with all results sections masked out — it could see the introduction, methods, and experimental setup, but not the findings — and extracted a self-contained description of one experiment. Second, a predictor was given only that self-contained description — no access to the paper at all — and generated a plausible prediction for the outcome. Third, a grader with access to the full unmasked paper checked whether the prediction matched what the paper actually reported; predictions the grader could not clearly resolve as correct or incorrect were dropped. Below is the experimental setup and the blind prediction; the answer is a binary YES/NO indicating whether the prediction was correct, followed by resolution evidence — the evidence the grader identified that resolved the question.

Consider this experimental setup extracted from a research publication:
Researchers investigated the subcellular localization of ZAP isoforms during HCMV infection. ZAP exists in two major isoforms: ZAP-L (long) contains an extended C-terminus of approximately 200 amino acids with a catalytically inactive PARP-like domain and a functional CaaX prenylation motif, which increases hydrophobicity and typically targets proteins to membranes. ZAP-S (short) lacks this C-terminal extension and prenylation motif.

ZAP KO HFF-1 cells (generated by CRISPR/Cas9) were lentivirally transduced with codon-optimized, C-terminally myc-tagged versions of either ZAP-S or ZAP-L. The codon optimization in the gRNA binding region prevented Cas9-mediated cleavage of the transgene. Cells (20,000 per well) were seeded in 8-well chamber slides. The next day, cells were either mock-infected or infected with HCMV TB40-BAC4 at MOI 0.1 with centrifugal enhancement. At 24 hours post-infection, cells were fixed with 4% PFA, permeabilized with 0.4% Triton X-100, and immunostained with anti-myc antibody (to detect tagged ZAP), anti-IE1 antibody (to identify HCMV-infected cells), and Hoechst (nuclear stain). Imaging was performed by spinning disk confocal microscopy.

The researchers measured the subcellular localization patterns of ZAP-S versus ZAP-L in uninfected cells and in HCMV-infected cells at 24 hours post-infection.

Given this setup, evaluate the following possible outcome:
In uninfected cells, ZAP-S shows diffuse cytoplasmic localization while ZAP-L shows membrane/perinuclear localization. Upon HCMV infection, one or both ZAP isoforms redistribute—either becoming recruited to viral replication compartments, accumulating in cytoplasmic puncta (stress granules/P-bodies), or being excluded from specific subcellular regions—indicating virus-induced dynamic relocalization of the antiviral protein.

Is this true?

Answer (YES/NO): NO